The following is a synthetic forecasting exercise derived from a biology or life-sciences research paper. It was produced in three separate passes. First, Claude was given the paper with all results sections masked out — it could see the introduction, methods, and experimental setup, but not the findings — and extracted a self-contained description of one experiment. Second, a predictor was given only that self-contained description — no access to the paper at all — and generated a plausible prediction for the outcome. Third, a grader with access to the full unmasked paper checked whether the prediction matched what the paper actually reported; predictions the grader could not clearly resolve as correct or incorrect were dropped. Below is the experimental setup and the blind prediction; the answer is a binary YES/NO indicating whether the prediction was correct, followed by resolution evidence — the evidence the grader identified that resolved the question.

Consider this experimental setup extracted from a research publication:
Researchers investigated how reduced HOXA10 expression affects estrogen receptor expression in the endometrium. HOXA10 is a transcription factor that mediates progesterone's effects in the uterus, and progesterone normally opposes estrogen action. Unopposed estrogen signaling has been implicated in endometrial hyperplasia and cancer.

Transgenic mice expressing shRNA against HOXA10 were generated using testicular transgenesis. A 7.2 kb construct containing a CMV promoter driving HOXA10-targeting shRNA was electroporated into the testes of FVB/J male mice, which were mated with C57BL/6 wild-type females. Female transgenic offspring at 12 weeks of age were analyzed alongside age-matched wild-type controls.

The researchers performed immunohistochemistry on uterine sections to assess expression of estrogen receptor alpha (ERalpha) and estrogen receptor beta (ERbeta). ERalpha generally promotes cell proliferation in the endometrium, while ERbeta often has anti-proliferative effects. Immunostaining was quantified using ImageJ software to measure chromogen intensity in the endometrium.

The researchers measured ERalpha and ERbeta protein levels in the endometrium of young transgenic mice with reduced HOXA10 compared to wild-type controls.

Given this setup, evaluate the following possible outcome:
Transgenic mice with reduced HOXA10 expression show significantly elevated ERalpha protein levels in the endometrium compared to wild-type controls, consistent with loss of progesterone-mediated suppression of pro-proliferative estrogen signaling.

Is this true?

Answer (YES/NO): NO